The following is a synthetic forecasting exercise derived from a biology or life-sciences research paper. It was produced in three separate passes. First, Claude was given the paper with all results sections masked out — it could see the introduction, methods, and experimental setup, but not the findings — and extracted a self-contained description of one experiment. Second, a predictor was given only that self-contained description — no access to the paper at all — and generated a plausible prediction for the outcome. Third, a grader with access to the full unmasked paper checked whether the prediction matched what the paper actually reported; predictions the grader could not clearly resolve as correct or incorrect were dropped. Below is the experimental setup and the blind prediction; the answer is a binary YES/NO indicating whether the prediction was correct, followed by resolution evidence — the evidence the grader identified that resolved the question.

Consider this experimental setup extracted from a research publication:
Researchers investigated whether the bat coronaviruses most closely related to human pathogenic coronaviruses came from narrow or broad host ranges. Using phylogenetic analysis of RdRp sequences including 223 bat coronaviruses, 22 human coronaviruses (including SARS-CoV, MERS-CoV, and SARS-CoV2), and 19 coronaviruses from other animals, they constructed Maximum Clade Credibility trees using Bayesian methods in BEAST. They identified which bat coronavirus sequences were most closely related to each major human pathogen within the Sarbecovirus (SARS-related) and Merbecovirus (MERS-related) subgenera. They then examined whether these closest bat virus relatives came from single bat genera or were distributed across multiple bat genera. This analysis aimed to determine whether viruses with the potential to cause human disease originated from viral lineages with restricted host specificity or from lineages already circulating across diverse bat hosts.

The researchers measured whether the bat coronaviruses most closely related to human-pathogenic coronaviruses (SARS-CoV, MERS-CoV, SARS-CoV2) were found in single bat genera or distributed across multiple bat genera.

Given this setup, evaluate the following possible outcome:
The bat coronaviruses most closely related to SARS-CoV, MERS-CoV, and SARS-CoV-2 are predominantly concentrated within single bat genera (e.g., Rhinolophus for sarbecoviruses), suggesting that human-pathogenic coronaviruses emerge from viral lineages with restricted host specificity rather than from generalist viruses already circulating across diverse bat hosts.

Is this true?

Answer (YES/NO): YES